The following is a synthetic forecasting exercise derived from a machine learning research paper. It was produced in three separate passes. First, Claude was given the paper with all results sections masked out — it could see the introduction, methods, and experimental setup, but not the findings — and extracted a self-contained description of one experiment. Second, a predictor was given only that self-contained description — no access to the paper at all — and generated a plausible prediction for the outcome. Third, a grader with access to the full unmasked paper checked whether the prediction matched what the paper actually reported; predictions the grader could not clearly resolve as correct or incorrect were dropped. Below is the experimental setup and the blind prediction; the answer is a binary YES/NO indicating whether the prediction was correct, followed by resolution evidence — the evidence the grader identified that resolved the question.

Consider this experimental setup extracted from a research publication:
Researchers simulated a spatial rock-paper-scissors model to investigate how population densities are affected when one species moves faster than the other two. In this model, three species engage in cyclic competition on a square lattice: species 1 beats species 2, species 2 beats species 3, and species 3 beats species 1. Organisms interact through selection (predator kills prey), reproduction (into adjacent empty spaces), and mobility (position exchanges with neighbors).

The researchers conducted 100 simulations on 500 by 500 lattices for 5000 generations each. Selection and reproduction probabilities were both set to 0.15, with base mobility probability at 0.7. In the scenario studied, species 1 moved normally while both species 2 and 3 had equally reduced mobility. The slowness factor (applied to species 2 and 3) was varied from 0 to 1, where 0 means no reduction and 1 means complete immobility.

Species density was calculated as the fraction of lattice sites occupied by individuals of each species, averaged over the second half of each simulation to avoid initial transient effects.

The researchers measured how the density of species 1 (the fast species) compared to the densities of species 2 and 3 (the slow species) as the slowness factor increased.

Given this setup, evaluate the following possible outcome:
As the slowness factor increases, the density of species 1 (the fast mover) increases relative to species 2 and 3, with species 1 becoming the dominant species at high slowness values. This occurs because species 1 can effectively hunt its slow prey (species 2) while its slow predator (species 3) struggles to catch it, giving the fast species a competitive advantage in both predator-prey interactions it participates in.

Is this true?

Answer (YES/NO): NO